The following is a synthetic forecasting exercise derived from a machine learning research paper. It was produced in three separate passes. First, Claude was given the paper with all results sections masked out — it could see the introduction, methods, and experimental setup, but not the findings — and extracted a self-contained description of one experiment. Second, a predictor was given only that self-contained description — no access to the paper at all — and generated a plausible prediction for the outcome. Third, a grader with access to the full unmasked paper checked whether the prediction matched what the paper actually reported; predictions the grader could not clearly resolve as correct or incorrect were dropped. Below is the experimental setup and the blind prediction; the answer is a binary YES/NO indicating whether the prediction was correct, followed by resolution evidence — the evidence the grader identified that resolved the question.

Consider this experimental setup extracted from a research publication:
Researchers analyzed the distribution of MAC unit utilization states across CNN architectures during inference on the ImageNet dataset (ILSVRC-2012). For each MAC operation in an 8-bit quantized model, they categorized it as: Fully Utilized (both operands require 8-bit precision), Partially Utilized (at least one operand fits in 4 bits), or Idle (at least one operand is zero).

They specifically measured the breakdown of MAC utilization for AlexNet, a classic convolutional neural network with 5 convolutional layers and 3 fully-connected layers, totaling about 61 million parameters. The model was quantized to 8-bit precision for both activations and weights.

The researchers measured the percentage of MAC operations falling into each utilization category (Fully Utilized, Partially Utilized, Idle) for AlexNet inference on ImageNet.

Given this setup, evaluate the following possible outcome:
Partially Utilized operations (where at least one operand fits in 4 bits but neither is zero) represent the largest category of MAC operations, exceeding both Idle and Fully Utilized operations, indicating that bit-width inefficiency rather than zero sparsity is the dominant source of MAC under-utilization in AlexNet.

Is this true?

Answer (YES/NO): NO